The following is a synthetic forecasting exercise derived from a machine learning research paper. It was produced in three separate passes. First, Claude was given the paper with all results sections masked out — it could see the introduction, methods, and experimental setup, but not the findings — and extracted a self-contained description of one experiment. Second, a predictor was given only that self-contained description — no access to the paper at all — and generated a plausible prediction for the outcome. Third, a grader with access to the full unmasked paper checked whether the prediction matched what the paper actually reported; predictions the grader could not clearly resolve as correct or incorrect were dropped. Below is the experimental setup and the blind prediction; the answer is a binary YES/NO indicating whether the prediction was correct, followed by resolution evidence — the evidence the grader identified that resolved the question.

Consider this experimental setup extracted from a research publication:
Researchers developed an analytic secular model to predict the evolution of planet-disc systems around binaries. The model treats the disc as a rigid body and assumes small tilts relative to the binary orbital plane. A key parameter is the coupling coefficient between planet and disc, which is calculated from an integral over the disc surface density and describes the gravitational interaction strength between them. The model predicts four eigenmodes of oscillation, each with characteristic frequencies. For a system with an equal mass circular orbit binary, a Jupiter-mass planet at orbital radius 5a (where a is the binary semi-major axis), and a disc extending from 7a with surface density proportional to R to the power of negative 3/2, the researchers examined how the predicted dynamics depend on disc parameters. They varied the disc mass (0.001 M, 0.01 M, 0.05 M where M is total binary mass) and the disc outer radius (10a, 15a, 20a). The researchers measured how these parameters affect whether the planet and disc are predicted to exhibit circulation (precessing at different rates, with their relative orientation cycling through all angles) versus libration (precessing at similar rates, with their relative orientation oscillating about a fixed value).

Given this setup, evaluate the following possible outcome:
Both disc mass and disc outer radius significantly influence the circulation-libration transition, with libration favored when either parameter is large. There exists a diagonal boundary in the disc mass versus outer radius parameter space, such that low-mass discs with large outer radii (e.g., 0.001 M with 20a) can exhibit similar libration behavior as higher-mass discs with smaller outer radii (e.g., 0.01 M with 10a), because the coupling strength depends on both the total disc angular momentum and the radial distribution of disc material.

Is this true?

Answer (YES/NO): NO